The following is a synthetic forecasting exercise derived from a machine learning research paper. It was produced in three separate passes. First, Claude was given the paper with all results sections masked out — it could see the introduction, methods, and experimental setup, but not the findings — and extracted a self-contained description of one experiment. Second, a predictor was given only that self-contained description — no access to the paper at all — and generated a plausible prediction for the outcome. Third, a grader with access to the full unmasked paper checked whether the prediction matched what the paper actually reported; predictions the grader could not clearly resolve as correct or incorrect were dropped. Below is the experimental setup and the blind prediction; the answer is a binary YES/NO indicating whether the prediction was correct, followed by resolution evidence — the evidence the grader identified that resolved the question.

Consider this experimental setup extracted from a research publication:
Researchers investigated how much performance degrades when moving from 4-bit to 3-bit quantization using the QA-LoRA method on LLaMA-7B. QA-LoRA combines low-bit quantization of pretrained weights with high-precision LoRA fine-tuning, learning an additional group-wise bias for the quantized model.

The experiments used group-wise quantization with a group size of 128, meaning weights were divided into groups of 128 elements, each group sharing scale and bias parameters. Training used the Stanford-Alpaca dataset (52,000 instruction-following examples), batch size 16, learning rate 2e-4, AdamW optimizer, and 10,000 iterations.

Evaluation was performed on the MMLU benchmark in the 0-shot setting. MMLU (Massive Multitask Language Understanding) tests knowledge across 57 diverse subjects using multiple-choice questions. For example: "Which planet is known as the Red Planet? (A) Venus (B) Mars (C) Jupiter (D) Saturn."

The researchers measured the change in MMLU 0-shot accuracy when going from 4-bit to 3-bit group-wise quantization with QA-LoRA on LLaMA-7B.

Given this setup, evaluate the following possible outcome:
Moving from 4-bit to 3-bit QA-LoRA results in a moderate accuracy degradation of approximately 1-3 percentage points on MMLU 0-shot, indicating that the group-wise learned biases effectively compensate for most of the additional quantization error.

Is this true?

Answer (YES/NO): NO